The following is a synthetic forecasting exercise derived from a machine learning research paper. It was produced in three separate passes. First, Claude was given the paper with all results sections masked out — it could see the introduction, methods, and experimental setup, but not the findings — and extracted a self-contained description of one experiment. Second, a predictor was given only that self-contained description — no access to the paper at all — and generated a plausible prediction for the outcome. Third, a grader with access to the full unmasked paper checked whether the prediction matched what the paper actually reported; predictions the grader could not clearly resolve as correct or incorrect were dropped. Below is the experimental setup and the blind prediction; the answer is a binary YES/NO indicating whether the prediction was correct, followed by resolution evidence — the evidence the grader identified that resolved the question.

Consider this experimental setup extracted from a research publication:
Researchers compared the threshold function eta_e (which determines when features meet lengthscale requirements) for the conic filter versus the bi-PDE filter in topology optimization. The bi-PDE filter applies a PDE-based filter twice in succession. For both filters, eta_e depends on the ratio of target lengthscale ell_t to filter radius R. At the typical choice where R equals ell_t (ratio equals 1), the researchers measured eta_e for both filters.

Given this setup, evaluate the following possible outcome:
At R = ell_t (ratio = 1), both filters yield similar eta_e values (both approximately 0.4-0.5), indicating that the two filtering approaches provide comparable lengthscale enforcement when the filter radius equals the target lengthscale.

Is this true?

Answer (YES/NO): NO